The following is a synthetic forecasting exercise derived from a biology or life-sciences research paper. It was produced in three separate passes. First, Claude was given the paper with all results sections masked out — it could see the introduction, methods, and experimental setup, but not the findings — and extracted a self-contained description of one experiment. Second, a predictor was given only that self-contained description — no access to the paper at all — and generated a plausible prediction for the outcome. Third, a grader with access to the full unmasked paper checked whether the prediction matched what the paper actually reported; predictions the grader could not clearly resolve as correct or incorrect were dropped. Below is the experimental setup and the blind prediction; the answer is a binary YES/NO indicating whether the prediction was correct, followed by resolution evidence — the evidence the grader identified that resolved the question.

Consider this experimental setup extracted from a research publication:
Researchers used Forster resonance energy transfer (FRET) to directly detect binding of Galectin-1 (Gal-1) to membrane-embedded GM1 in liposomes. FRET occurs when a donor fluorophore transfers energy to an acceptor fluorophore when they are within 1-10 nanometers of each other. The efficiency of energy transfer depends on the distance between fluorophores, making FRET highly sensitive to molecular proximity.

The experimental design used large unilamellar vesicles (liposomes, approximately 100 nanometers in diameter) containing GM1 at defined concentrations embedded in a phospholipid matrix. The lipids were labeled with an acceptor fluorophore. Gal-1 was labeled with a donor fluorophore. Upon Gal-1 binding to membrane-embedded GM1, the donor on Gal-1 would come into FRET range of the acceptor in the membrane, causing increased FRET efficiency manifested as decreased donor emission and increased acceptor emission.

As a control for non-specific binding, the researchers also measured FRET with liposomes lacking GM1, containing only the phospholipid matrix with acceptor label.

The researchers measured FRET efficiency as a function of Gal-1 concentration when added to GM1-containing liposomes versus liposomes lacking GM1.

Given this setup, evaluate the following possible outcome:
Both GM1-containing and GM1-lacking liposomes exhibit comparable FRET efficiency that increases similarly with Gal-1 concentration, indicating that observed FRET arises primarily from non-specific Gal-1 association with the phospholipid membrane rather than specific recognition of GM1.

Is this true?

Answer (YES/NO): NO